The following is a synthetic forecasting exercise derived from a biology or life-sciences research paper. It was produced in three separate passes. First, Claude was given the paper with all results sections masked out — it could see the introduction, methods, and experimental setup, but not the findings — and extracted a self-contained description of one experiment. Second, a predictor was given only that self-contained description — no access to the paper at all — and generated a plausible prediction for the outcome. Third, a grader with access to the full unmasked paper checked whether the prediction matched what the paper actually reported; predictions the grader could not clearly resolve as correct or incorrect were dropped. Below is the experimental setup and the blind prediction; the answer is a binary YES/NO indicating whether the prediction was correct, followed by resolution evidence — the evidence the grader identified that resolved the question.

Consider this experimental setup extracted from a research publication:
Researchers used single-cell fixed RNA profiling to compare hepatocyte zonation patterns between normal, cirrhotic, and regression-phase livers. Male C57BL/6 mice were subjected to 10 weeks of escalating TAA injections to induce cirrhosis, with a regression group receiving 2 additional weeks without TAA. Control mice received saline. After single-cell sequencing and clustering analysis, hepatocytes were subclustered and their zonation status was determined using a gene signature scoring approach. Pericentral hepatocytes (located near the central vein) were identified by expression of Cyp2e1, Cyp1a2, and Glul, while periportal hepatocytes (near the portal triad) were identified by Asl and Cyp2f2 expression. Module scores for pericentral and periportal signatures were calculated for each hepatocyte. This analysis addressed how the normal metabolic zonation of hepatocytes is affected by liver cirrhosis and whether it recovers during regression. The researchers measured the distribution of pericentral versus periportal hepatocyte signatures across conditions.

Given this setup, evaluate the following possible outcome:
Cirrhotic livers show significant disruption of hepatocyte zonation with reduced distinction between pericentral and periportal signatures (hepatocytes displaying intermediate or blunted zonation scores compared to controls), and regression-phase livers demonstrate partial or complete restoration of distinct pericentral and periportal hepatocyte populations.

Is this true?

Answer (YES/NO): NO